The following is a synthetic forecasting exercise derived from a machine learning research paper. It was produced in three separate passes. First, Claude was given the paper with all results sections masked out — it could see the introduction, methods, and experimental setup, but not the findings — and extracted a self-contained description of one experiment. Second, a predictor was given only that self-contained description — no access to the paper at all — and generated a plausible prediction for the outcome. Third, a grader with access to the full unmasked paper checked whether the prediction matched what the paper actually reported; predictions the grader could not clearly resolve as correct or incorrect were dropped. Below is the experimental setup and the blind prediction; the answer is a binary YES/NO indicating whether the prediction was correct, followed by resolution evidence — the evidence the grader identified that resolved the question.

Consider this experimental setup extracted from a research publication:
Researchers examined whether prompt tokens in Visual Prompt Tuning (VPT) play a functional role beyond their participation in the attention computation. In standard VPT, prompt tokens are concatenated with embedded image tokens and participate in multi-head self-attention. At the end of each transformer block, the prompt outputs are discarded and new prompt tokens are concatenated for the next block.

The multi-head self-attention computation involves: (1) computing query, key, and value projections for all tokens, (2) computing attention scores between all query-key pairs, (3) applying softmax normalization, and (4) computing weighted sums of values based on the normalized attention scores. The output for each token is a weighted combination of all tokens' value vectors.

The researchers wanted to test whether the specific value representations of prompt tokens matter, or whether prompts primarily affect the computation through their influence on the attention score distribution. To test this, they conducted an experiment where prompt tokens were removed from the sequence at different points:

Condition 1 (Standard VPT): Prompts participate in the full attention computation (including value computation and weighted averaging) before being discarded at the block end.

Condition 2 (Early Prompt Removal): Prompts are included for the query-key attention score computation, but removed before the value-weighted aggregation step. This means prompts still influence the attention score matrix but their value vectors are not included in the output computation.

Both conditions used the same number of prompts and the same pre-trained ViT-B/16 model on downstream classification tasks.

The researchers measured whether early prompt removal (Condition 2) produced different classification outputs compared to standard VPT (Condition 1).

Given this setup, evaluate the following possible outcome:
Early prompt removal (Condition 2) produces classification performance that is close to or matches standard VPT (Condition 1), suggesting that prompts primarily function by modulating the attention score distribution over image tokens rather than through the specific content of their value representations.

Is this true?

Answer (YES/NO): YES